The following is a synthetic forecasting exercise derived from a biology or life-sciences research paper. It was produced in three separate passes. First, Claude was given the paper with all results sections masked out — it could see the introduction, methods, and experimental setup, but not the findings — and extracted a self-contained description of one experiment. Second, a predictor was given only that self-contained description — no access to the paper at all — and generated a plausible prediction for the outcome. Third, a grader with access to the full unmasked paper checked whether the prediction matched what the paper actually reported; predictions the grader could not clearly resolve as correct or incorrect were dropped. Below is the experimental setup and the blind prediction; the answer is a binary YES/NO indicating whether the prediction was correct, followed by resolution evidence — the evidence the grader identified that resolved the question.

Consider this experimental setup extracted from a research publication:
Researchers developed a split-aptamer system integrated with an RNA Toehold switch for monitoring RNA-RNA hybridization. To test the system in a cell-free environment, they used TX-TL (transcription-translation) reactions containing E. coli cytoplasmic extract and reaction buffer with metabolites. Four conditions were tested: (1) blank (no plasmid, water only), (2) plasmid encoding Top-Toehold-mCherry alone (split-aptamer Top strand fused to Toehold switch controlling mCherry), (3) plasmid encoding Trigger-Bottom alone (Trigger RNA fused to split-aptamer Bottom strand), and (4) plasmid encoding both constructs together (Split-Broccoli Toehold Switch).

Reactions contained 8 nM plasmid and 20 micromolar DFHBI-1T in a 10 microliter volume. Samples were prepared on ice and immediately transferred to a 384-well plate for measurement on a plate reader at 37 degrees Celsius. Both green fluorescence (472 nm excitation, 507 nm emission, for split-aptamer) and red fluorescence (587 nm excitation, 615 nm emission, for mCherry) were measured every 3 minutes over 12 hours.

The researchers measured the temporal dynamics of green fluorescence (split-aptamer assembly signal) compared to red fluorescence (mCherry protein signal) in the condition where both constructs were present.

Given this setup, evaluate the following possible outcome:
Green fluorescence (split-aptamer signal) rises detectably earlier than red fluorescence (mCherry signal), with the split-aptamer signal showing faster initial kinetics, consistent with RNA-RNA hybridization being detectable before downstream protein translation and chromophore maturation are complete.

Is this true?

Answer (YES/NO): YES